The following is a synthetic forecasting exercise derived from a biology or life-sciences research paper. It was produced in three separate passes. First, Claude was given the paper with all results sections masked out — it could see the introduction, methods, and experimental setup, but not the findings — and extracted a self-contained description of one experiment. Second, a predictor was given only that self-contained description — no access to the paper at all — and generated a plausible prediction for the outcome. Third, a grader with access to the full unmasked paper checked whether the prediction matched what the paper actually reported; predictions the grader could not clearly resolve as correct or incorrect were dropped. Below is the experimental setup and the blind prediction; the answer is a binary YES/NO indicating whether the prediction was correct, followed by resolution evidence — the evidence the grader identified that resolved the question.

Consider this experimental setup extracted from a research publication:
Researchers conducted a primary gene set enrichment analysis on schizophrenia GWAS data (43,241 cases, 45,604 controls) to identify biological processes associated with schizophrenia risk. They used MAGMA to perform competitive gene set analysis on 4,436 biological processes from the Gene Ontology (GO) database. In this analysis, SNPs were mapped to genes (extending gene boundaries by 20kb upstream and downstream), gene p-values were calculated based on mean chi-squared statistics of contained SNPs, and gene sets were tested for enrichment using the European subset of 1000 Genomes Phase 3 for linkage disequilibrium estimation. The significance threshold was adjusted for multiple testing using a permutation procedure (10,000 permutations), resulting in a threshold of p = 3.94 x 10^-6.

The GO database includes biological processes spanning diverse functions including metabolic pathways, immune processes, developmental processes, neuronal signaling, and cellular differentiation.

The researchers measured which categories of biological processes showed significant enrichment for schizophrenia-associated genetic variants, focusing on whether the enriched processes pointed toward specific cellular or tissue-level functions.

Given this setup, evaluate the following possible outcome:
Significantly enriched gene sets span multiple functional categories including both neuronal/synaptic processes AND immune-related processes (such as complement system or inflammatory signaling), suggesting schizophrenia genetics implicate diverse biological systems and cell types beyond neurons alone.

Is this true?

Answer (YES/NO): NO